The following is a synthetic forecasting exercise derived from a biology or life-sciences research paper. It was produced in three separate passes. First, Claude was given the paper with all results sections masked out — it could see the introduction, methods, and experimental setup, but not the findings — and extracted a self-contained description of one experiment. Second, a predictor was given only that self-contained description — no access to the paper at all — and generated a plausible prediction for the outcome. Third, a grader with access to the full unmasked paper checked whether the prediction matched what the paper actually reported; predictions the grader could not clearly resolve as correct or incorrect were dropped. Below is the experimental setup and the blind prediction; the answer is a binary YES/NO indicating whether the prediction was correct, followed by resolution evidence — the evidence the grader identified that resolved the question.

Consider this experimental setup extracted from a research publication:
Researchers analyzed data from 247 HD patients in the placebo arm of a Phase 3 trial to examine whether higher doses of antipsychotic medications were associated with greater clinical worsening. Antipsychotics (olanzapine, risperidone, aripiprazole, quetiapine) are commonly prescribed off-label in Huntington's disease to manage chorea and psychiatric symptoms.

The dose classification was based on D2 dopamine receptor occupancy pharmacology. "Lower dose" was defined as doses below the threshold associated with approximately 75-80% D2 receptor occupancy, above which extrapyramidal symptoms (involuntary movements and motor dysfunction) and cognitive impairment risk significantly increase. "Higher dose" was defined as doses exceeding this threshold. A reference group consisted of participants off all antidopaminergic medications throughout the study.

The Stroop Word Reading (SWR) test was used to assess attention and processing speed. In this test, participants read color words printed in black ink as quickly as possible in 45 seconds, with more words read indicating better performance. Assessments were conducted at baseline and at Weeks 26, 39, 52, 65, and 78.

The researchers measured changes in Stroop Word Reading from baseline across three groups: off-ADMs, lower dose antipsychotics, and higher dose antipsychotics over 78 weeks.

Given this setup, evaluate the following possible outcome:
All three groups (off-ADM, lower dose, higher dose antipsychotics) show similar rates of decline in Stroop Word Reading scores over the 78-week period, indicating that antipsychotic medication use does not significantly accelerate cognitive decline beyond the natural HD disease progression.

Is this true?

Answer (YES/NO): NO